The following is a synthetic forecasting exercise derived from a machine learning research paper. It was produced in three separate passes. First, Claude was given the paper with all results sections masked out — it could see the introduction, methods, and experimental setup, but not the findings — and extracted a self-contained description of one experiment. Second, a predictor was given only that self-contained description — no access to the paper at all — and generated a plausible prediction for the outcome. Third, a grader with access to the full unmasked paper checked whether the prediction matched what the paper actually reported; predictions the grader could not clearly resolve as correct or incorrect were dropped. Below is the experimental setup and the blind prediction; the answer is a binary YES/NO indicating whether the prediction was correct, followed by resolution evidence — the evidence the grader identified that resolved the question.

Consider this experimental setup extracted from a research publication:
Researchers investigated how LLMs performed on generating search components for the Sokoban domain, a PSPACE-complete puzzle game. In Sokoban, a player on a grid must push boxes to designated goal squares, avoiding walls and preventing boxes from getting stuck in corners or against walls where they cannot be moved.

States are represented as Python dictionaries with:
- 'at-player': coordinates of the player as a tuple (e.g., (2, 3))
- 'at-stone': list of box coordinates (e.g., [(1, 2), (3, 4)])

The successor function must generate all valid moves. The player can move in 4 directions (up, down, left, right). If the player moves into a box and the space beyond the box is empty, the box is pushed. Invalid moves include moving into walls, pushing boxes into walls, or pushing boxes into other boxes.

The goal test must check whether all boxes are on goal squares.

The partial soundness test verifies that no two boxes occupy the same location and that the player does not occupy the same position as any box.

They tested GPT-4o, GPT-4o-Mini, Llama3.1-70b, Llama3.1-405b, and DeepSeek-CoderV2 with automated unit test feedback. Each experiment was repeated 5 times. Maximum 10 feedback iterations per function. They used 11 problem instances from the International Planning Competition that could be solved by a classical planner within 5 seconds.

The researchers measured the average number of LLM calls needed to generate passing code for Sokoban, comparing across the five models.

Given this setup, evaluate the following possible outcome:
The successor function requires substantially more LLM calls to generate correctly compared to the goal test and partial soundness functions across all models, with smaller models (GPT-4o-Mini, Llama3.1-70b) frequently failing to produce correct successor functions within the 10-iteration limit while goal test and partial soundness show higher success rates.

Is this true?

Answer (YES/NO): NO